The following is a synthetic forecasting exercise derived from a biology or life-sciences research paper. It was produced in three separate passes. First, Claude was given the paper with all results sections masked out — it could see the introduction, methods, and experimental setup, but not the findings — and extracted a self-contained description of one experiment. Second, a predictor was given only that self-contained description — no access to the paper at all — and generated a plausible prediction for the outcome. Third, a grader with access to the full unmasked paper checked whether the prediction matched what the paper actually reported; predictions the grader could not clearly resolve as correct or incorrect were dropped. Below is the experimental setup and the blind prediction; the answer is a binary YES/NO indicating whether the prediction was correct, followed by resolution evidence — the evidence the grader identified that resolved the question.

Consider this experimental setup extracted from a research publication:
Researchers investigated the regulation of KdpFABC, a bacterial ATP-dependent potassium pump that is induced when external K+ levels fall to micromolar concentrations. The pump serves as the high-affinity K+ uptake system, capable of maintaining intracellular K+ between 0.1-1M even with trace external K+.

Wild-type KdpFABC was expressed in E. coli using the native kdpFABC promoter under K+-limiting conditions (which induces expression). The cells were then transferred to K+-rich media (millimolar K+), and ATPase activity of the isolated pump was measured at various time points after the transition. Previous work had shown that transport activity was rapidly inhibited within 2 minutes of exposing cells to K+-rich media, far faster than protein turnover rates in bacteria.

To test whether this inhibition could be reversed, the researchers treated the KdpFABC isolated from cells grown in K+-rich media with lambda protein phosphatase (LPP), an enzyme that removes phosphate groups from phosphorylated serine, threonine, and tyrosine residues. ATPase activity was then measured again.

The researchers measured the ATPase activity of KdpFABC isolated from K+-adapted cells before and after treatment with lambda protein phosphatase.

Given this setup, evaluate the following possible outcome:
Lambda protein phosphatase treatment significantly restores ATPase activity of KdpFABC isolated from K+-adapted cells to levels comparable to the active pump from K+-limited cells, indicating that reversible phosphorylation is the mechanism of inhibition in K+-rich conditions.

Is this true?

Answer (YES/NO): YES